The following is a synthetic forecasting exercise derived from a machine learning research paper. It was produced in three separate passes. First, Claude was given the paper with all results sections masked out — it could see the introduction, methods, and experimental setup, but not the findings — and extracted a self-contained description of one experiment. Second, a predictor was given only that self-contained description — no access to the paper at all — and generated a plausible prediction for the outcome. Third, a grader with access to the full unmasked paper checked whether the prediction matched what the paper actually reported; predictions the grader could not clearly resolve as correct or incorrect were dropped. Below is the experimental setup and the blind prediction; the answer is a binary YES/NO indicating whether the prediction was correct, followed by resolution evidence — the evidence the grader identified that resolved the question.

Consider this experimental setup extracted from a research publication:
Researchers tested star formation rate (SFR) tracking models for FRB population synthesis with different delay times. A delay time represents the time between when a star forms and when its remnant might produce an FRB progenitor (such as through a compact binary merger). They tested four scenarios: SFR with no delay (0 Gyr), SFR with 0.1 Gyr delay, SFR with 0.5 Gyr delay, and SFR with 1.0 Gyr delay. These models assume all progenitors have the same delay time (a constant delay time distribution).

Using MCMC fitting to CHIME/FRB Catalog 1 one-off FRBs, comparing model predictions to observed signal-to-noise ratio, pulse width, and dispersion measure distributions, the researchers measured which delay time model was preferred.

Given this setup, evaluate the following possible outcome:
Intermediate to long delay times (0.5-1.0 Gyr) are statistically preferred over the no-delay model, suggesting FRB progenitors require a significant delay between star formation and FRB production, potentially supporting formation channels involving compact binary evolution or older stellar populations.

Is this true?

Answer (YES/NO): NO